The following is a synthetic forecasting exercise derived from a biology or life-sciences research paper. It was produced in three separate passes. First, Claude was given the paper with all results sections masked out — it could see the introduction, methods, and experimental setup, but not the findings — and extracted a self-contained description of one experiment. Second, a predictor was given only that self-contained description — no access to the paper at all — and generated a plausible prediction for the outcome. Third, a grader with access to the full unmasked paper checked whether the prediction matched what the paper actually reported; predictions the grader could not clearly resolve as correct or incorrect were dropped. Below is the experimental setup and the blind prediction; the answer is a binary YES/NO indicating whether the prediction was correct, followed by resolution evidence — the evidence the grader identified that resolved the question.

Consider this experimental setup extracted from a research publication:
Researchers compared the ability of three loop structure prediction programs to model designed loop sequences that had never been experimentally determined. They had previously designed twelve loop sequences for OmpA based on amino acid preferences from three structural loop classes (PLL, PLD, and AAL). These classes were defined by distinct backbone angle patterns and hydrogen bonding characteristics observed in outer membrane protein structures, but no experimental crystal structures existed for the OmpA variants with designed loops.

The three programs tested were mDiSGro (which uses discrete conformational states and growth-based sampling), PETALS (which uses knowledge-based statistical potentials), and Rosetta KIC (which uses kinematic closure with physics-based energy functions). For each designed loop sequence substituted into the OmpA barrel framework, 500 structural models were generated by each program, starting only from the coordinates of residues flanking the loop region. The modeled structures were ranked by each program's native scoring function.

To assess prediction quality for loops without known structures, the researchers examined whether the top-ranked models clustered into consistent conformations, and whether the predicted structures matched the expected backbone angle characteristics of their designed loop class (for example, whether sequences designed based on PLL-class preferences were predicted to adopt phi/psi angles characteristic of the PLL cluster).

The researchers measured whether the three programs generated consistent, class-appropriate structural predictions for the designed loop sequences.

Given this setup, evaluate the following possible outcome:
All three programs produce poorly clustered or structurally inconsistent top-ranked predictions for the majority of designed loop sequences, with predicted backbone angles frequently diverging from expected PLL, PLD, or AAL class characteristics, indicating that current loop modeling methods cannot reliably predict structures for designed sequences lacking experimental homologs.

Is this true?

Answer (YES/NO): NO